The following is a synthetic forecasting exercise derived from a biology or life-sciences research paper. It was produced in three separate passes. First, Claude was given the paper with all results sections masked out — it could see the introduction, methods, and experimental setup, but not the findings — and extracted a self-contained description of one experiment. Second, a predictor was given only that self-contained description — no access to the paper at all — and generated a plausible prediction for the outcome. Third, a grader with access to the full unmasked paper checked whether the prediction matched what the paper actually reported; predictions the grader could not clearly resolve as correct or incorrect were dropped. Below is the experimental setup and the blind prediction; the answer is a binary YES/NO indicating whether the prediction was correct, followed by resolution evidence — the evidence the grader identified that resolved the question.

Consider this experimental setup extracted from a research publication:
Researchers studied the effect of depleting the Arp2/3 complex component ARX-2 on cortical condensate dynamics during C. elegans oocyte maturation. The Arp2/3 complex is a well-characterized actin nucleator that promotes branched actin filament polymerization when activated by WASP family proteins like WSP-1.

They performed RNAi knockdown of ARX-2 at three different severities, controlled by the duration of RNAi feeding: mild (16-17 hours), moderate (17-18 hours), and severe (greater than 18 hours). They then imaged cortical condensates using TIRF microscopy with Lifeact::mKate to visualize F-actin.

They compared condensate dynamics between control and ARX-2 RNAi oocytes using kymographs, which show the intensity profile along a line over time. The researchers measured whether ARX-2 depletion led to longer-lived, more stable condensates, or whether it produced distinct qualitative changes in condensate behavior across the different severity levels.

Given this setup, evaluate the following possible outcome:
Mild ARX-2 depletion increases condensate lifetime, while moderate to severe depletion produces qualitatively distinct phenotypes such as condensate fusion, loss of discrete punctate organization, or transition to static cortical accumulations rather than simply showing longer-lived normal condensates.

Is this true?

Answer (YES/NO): NO